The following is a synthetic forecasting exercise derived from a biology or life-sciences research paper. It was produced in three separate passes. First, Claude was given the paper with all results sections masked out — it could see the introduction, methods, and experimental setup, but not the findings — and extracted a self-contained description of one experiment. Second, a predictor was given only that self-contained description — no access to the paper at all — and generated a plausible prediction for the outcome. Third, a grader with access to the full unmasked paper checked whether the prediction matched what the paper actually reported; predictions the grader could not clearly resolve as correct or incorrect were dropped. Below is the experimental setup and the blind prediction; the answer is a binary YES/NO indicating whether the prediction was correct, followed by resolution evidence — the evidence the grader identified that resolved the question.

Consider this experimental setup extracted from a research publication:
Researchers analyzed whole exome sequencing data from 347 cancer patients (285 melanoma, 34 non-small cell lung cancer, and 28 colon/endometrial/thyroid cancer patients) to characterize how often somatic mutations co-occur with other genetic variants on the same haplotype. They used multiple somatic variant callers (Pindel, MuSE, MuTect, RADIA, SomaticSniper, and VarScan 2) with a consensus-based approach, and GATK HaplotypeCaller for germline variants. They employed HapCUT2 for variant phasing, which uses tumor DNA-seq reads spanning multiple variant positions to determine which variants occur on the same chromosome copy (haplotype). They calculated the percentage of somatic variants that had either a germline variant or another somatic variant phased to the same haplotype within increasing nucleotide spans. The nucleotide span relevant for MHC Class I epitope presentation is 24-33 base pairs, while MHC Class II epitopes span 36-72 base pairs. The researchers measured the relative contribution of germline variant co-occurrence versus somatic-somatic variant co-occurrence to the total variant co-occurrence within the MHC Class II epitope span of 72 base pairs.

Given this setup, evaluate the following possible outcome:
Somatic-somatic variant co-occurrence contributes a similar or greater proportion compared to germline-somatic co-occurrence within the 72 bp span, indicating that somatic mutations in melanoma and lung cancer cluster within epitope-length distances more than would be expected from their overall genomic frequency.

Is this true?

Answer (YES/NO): NO